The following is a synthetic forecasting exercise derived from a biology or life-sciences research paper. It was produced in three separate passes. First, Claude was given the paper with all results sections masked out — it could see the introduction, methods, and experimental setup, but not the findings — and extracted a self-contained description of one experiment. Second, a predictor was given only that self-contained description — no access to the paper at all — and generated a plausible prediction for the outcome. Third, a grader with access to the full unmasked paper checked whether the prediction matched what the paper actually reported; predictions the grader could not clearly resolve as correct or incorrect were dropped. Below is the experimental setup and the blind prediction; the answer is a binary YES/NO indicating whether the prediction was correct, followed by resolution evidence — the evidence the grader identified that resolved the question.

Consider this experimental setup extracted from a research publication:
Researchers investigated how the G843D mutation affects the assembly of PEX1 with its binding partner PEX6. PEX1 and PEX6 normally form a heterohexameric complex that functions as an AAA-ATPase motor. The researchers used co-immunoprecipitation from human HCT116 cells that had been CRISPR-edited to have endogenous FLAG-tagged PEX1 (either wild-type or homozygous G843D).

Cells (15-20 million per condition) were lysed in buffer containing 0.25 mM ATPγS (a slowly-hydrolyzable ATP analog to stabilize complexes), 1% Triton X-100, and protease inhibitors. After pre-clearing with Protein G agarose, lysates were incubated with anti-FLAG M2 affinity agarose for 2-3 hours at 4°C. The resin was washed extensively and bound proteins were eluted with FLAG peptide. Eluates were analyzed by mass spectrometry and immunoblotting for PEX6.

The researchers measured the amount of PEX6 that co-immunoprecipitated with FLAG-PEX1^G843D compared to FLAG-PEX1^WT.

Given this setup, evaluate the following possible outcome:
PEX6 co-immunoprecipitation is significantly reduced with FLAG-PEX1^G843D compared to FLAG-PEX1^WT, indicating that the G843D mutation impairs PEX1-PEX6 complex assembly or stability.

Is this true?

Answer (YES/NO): YES